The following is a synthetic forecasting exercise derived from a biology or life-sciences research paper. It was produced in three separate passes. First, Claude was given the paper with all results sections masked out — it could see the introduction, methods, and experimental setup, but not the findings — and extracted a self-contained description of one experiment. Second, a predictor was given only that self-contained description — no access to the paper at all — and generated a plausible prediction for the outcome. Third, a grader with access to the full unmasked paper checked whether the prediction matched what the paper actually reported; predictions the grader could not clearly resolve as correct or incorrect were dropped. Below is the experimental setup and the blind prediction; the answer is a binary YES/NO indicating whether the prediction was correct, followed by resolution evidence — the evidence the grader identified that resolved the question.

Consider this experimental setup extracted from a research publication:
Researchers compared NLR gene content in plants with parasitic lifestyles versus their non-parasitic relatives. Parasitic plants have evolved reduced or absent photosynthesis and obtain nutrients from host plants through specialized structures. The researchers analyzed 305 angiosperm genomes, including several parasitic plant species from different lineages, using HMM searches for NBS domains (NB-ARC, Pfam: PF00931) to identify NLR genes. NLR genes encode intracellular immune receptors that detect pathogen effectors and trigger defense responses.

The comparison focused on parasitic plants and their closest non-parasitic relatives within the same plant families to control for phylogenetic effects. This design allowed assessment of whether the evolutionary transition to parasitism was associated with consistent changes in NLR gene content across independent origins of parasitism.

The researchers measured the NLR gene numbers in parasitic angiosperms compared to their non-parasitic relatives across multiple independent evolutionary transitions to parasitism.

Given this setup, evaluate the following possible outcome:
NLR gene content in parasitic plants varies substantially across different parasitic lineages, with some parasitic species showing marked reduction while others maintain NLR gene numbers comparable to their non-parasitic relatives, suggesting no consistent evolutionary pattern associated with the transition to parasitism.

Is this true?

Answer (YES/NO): NO